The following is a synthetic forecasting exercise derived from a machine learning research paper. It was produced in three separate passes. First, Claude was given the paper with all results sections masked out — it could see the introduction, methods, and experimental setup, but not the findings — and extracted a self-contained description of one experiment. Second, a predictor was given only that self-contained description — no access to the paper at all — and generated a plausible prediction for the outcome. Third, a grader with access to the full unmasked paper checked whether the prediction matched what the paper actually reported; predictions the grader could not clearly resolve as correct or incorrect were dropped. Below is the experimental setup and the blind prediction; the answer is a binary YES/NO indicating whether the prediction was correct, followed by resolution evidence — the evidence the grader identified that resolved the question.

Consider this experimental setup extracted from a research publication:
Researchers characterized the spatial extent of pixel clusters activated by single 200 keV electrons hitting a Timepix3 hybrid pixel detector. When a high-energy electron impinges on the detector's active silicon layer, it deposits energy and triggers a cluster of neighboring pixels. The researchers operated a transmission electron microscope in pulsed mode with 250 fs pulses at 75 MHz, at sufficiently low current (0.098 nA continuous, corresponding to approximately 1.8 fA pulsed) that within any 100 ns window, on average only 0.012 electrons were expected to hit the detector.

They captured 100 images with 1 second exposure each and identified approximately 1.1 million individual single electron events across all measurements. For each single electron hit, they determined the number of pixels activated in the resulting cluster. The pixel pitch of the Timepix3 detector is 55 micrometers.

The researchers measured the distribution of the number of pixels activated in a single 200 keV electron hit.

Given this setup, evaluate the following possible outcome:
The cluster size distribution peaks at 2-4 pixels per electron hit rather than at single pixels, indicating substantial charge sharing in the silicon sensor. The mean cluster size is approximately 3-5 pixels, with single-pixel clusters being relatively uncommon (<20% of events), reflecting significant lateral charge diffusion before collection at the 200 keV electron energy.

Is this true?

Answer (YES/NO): NO